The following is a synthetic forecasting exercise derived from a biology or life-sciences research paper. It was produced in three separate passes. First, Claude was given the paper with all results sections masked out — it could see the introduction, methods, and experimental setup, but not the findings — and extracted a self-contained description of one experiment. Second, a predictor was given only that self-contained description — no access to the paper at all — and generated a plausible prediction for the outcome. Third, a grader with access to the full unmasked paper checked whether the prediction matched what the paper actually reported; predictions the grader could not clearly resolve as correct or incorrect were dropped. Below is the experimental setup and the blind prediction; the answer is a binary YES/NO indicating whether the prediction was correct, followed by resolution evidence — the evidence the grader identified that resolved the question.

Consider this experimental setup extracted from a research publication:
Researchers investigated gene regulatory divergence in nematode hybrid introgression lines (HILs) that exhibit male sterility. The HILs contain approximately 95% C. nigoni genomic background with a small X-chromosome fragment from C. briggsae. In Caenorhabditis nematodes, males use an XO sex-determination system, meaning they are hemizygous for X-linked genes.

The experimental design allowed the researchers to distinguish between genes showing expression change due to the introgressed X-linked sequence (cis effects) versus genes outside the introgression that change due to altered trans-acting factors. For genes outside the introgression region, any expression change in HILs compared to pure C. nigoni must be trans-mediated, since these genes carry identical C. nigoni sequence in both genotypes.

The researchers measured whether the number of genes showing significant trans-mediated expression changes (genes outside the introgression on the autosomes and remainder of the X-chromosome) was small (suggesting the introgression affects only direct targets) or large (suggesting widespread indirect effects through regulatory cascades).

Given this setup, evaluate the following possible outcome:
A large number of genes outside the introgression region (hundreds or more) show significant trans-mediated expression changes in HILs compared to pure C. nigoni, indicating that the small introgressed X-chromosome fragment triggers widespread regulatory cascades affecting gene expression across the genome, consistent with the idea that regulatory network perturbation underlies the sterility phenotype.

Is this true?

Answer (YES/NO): YES